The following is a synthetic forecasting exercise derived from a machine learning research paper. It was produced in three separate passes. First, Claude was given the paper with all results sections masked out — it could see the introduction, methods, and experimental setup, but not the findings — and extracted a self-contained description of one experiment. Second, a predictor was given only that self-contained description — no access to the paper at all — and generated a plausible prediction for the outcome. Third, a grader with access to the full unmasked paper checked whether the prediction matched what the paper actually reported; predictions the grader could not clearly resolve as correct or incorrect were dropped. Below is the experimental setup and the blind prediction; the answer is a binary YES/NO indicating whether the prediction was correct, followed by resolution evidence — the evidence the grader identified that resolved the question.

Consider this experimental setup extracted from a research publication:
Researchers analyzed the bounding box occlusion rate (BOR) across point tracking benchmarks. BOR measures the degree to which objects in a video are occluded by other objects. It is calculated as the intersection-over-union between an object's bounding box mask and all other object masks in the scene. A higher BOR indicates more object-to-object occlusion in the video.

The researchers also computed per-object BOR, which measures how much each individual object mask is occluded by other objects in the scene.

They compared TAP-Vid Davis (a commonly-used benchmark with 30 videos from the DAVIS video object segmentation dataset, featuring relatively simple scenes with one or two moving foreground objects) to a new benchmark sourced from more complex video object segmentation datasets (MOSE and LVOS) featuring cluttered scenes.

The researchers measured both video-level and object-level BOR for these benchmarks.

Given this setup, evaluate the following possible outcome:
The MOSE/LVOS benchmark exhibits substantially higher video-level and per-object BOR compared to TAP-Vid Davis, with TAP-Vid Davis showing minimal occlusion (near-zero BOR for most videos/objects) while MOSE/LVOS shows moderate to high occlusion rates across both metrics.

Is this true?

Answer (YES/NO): YES